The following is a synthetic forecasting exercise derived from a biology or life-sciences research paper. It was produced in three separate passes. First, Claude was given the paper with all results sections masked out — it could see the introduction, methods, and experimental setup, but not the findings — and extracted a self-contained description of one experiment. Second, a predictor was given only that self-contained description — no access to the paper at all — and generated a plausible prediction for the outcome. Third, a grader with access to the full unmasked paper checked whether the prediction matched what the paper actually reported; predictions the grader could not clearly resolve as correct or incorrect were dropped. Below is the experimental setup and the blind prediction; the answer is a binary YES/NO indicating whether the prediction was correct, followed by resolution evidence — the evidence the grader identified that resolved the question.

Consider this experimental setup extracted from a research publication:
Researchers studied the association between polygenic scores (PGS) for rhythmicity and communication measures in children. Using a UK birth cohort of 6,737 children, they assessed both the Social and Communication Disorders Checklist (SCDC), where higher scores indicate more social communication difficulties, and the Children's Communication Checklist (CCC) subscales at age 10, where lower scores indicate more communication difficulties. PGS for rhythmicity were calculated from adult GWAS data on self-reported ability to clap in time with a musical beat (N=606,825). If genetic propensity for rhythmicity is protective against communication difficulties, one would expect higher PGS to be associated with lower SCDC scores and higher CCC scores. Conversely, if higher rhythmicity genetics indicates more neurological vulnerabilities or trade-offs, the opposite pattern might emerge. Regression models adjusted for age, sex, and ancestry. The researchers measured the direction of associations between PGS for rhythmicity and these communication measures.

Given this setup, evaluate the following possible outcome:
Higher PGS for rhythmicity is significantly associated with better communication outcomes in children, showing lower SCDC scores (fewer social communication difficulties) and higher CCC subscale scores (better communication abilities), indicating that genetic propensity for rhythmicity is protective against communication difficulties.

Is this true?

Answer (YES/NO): NO